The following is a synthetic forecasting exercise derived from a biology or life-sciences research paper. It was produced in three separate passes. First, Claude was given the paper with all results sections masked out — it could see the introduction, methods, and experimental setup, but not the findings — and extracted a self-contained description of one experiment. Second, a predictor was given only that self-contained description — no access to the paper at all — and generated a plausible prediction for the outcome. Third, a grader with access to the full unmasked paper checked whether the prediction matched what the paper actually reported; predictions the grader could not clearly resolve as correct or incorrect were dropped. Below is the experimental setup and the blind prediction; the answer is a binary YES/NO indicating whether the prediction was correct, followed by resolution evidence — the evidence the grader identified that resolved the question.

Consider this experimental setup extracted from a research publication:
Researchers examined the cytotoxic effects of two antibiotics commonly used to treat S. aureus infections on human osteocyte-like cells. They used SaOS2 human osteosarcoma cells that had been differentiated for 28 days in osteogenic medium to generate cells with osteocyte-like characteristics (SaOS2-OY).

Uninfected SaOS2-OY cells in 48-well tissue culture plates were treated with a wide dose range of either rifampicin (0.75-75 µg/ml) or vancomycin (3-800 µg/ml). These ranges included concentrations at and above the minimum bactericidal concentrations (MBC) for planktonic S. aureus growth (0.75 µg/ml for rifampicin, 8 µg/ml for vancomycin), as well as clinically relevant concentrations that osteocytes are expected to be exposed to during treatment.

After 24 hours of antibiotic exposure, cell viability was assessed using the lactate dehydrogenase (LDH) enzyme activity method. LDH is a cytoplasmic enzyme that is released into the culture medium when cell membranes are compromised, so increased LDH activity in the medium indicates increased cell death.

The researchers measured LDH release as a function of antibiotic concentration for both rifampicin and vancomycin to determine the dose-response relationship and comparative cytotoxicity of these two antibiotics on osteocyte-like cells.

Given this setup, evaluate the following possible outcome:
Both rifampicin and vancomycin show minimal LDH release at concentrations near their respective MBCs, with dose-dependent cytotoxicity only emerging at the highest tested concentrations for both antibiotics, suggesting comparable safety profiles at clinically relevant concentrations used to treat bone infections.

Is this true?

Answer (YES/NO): NO